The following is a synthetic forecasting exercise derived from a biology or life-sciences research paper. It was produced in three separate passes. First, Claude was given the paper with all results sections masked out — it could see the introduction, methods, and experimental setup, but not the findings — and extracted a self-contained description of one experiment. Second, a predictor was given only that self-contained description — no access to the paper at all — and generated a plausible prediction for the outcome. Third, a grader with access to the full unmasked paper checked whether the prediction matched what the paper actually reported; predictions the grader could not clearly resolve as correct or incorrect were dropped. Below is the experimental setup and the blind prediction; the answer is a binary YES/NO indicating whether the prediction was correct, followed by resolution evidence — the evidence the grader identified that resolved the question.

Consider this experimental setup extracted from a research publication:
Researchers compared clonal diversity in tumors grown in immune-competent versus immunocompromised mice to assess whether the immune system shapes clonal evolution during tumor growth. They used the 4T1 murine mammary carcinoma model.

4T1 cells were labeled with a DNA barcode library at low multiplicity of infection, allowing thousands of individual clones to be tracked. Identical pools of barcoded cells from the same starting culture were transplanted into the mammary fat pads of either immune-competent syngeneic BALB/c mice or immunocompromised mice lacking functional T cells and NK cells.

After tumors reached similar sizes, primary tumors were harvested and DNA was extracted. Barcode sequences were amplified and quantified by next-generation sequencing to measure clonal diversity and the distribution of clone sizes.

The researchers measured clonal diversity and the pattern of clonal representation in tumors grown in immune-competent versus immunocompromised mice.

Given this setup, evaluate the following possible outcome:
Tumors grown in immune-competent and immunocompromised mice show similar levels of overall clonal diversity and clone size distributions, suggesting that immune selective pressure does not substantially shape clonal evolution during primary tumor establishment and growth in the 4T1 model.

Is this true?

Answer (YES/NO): YES